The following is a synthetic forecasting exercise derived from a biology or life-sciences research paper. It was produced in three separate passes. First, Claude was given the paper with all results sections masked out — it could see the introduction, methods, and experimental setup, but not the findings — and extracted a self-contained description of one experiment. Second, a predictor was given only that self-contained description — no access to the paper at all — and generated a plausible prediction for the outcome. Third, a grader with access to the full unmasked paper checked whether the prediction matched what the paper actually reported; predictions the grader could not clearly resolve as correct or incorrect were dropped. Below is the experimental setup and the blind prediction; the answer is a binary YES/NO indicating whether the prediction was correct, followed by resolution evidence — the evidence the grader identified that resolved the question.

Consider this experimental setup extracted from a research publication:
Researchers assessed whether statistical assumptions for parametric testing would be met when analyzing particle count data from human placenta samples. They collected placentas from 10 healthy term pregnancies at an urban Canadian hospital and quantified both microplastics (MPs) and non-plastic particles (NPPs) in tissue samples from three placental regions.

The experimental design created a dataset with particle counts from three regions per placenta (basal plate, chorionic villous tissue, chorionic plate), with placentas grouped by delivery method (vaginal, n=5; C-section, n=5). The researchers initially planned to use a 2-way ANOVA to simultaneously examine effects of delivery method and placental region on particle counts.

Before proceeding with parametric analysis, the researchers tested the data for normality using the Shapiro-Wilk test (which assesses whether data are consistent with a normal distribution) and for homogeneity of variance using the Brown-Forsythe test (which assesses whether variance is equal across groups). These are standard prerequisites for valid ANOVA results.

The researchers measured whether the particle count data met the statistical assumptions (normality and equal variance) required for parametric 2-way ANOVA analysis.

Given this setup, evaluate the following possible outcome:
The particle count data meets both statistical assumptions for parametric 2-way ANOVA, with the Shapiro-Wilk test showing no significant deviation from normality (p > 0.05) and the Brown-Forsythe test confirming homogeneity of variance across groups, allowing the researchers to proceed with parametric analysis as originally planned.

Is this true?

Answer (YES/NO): NO